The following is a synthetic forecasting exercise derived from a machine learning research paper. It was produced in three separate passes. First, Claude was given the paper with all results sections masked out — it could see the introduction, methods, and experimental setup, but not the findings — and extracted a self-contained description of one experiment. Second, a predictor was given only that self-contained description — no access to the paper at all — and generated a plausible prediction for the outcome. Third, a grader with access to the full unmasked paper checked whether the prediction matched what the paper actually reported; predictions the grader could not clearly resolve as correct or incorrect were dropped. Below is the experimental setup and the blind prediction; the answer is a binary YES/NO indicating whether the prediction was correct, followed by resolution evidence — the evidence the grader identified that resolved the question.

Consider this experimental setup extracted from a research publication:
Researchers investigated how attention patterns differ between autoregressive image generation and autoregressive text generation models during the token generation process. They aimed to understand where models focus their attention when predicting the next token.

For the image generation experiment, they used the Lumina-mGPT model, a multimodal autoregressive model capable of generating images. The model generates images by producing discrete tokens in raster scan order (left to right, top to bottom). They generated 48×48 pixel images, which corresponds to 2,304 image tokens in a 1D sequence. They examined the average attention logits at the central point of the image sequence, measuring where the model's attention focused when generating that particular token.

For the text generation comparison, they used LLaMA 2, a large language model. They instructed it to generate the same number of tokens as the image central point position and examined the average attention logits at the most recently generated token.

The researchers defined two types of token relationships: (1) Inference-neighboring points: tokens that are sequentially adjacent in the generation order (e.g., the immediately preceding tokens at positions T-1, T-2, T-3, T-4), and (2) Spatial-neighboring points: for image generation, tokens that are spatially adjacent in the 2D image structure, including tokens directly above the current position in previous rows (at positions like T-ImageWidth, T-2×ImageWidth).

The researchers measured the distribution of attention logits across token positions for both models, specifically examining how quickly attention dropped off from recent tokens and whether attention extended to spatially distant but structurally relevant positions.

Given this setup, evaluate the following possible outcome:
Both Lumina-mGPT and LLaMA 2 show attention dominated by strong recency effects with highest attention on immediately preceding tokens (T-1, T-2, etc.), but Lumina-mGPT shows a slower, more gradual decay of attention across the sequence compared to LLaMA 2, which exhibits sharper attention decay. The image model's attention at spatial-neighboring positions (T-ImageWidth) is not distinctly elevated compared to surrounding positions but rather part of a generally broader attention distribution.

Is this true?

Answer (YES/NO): NO